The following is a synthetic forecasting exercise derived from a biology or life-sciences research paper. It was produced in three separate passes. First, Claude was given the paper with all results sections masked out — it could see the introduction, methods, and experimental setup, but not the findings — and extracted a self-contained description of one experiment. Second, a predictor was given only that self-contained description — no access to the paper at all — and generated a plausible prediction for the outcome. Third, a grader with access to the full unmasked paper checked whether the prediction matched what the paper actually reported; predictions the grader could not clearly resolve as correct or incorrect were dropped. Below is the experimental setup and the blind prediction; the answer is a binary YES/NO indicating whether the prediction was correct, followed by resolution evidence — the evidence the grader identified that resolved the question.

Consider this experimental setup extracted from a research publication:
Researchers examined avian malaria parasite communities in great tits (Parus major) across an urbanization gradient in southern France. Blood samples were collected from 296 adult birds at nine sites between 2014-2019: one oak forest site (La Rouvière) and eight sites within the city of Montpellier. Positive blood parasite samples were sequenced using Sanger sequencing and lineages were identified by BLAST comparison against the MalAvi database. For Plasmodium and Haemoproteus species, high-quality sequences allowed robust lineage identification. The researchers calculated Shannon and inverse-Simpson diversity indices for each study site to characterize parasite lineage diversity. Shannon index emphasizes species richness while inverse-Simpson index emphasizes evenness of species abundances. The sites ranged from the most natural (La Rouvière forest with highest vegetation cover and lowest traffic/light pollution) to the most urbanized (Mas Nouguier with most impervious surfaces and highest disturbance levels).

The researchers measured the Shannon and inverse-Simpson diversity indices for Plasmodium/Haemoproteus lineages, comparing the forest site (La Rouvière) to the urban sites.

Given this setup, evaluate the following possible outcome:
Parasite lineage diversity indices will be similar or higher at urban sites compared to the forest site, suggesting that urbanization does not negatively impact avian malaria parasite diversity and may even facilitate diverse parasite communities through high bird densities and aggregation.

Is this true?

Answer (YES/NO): YES